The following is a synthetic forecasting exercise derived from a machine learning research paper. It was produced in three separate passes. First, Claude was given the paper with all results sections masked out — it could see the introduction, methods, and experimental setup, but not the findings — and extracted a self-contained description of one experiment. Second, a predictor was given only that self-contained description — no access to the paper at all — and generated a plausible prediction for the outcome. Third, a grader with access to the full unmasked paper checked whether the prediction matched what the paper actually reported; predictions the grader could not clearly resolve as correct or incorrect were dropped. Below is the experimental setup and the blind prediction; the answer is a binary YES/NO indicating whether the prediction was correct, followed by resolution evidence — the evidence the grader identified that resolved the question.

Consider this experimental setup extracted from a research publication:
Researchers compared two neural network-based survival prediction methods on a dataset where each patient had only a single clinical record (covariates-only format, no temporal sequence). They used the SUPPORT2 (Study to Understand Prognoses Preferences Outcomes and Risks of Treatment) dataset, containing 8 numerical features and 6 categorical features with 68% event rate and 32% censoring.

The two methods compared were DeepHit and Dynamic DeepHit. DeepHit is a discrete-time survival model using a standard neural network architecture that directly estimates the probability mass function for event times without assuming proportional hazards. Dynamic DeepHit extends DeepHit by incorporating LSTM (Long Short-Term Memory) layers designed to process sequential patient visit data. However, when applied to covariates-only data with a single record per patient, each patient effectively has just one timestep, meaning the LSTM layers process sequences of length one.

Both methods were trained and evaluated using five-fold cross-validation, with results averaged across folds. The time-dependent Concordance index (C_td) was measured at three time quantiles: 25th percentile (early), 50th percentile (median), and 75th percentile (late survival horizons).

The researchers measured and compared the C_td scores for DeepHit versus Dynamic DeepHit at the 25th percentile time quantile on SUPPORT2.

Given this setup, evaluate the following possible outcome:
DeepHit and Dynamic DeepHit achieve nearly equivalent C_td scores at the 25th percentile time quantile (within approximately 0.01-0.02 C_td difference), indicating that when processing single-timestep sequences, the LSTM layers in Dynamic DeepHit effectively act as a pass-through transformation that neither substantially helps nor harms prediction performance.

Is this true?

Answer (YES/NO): YES